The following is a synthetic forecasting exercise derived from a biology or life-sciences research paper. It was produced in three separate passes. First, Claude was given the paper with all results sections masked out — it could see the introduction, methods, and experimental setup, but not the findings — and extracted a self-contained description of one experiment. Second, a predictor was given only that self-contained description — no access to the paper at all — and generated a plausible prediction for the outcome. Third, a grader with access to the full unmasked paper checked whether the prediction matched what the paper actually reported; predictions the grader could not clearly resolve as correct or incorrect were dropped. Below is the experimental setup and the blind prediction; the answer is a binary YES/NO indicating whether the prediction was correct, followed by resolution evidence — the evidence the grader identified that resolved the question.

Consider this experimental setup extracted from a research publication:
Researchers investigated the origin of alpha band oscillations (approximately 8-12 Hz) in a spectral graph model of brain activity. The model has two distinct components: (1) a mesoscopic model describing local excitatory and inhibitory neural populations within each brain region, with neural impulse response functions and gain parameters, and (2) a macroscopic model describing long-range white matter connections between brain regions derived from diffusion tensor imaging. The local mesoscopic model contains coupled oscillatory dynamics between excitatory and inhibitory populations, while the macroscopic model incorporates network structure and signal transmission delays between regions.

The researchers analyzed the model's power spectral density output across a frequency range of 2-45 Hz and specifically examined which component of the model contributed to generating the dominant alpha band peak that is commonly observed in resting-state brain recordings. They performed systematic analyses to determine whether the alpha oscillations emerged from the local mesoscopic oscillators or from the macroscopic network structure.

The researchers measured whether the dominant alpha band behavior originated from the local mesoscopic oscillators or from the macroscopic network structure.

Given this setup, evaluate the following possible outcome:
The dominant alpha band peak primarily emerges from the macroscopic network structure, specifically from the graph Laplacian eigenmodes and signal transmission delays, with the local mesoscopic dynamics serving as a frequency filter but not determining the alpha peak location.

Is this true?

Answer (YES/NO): YES